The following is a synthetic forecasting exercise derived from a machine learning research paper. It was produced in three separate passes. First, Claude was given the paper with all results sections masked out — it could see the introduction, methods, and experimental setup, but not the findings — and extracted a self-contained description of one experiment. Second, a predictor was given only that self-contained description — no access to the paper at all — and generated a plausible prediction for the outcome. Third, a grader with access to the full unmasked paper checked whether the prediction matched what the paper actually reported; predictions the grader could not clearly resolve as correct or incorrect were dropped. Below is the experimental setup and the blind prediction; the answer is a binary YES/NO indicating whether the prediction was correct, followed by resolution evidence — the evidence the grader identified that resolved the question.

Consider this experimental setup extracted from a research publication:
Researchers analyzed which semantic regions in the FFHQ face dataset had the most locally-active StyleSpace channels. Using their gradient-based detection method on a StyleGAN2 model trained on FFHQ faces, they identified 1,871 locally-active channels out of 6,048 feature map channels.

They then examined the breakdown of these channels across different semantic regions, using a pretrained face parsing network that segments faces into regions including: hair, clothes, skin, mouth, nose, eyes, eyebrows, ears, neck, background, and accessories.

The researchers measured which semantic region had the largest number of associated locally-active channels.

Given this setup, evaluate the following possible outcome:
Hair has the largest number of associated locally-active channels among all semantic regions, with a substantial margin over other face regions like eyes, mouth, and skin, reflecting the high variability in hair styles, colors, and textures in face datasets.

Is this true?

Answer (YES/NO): NO